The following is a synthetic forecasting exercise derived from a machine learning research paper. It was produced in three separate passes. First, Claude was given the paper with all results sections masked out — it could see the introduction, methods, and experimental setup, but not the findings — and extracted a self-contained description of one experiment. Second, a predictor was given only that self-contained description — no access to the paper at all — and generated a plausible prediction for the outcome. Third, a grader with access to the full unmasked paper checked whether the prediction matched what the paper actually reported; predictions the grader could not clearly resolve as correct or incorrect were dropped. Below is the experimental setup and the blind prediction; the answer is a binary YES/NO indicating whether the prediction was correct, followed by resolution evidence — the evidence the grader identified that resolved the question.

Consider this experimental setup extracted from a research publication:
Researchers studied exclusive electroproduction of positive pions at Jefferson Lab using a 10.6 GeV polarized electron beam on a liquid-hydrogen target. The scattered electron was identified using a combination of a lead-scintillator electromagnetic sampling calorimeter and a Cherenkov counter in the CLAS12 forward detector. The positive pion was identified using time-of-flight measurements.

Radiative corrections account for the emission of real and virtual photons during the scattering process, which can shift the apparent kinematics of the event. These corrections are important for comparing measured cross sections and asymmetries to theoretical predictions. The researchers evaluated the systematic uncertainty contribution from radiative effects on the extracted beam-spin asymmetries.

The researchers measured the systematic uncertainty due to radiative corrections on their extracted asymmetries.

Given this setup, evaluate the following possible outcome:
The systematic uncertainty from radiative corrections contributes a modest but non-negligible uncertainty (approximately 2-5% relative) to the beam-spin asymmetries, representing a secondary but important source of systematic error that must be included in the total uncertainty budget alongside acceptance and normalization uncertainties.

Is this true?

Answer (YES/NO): YES